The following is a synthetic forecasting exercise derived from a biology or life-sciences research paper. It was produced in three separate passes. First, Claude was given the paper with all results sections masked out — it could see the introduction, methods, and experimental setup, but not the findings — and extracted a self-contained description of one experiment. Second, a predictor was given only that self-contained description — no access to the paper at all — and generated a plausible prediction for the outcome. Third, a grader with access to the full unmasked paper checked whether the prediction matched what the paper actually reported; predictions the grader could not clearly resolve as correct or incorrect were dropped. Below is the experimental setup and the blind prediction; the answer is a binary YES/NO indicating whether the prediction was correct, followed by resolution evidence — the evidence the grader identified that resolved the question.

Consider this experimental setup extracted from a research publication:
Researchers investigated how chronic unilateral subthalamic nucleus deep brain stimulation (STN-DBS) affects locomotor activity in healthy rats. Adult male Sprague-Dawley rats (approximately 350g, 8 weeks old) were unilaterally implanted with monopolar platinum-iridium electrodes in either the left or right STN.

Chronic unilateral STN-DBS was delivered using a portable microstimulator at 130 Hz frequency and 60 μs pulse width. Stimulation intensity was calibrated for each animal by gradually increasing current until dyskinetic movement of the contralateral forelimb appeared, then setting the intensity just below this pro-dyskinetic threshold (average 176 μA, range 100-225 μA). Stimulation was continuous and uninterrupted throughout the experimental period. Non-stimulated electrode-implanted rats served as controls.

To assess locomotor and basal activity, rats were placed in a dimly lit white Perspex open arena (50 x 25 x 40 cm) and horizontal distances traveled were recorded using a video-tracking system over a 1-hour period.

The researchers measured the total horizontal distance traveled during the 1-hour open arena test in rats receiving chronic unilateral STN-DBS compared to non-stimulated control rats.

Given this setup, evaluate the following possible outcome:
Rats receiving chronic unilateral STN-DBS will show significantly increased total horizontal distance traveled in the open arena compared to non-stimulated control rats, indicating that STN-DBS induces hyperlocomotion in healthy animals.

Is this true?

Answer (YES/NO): NO